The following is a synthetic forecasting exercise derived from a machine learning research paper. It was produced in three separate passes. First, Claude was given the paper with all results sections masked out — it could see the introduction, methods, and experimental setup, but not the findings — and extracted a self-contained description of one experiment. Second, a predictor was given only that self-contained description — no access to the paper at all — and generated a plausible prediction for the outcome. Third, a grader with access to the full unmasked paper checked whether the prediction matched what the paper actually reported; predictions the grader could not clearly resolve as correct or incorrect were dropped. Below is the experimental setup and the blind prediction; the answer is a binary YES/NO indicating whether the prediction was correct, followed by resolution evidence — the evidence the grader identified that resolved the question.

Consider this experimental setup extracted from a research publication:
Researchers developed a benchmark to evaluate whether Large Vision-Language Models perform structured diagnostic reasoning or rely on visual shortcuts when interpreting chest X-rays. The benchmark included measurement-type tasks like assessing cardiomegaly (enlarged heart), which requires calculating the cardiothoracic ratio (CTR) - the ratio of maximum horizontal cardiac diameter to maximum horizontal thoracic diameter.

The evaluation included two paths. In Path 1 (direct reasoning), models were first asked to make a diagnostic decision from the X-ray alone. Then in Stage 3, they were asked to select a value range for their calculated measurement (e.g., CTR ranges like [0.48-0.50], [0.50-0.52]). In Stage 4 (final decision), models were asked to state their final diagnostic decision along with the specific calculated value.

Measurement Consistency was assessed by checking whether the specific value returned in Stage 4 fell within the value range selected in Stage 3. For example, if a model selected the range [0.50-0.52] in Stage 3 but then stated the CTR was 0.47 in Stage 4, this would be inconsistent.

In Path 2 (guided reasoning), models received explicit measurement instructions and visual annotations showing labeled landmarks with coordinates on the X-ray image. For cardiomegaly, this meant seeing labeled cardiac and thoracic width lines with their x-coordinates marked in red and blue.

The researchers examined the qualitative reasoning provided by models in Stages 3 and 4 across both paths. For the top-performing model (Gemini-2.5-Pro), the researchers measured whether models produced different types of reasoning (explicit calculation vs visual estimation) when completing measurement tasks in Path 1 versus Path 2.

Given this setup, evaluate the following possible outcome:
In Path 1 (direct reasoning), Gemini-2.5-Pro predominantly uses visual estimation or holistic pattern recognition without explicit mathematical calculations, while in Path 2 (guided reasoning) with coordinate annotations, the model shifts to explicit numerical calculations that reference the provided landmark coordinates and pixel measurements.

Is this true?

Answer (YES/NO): YES